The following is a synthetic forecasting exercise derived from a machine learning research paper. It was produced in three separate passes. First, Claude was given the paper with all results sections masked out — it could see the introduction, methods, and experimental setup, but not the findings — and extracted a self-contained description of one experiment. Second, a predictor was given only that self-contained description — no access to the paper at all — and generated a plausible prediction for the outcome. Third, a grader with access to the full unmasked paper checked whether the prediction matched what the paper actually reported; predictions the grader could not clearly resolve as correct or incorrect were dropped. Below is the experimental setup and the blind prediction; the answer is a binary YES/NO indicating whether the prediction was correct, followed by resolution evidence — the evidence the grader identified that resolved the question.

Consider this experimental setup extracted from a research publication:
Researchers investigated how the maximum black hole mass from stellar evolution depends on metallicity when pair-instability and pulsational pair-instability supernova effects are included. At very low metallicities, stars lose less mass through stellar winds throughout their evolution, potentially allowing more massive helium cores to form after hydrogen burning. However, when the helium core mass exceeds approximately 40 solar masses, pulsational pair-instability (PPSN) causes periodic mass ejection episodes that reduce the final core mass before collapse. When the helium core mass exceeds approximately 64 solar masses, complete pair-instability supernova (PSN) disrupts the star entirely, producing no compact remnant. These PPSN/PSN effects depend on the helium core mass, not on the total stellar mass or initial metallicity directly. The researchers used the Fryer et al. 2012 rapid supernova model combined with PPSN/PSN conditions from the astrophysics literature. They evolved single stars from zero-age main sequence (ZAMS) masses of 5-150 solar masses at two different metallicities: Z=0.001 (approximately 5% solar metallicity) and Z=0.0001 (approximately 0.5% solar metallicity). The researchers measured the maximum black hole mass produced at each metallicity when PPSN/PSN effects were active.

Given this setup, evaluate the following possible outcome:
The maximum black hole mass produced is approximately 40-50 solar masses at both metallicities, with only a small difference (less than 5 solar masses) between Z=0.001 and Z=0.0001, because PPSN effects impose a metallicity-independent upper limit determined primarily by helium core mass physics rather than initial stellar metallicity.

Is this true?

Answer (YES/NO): YES